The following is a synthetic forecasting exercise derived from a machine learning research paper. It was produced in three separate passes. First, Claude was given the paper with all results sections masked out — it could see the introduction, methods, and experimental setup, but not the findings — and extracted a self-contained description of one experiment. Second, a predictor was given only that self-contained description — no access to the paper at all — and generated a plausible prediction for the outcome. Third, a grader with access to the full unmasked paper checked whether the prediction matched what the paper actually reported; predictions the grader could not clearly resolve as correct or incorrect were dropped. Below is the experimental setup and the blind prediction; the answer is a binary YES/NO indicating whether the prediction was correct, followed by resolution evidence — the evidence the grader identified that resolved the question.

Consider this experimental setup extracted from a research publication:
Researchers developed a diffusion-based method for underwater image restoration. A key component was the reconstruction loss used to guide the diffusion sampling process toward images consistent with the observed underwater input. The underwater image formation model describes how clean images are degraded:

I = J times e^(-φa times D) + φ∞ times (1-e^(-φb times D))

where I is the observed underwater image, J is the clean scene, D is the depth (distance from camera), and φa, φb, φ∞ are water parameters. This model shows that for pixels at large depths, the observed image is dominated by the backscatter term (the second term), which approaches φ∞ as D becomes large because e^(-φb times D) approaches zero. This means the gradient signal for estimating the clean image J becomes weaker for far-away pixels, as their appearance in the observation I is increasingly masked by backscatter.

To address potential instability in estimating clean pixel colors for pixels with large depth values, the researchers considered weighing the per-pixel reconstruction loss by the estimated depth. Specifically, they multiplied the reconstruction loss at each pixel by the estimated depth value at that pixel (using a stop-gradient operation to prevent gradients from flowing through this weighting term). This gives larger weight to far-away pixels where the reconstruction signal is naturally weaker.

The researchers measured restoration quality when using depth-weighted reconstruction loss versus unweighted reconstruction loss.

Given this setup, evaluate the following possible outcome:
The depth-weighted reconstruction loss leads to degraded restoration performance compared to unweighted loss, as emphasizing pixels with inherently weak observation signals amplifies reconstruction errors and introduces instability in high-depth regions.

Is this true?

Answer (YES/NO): NO